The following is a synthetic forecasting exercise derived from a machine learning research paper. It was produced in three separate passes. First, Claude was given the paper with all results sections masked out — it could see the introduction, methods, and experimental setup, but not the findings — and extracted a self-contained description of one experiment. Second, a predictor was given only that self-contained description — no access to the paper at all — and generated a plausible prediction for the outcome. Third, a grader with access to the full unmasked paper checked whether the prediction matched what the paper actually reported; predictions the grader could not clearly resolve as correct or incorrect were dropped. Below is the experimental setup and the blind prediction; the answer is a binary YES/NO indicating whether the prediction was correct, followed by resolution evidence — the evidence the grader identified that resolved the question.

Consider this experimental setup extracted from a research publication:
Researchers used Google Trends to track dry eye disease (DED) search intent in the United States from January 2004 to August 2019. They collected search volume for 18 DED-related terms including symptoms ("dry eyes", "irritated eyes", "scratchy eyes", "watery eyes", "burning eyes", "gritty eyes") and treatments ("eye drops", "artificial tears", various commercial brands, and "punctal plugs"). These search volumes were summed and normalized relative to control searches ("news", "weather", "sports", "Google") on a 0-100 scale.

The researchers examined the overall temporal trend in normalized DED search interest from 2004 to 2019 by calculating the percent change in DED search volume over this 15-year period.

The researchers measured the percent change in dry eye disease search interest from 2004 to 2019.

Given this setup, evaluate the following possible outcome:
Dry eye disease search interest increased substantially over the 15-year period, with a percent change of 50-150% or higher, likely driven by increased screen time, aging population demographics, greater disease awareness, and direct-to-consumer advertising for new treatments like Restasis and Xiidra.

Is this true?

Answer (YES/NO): YES